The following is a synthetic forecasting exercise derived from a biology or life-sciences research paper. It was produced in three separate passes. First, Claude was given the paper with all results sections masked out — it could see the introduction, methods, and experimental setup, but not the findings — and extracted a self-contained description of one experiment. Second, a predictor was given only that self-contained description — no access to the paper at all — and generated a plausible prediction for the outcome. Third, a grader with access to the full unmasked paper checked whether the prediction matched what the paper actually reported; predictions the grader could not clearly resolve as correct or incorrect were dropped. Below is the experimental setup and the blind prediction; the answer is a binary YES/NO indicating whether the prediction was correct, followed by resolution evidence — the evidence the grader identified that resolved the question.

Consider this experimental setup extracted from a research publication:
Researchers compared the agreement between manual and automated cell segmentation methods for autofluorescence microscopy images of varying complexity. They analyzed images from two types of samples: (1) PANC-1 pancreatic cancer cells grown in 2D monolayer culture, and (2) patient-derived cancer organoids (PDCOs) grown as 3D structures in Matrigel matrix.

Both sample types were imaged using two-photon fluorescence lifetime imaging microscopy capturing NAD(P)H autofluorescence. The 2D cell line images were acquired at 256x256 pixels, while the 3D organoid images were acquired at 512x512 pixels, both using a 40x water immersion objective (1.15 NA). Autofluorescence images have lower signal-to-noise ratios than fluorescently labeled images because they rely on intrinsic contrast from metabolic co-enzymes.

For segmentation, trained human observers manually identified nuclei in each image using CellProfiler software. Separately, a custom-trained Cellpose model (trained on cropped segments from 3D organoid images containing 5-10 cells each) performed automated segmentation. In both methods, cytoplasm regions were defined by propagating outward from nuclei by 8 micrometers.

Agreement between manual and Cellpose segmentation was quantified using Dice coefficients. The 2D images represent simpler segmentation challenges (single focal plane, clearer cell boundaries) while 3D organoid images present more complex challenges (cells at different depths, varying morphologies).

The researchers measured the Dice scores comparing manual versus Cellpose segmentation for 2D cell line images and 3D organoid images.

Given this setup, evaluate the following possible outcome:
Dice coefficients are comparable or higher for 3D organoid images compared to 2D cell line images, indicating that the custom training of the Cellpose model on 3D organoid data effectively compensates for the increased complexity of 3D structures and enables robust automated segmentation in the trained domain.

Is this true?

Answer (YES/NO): NO